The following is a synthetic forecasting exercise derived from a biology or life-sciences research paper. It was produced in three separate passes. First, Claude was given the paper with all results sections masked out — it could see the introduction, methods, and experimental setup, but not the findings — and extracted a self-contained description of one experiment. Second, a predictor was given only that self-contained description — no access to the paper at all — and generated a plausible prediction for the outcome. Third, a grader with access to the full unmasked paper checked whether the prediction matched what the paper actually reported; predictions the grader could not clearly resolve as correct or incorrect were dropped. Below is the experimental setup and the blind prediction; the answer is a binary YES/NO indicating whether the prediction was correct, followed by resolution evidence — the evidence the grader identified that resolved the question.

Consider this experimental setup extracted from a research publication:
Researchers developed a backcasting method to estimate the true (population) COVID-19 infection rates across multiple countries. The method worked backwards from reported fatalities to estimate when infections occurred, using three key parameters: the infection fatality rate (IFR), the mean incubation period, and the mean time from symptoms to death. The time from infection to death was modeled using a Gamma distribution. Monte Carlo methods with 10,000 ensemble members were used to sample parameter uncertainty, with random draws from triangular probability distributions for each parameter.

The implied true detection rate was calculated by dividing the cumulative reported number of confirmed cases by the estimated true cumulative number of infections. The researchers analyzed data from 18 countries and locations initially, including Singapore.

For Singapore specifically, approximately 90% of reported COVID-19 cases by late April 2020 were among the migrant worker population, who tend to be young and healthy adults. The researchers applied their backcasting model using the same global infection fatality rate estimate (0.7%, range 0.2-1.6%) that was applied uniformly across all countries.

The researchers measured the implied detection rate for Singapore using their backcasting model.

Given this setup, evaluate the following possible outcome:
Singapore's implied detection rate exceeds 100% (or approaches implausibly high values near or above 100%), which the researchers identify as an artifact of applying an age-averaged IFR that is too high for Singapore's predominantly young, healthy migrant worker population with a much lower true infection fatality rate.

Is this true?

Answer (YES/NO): YES